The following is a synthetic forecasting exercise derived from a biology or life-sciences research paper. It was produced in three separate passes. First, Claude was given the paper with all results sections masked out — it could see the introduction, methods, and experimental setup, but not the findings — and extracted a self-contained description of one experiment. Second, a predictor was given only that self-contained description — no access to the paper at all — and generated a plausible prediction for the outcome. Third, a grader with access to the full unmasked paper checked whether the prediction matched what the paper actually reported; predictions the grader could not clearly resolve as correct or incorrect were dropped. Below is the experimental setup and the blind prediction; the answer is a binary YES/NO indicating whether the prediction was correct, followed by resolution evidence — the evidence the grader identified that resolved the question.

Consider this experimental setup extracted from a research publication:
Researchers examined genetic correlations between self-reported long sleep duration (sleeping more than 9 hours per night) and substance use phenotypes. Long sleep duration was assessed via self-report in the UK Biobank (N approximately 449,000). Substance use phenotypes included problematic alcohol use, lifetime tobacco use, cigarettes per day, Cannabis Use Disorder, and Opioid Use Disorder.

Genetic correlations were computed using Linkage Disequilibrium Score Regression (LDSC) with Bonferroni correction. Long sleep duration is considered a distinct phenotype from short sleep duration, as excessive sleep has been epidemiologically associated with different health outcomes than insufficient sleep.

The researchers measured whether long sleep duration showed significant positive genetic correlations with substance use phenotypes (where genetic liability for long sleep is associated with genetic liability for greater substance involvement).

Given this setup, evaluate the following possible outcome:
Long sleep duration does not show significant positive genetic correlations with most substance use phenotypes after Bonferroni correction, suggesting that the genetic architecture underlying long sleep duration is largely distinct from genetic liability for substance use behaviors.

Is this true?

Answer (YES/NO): NO